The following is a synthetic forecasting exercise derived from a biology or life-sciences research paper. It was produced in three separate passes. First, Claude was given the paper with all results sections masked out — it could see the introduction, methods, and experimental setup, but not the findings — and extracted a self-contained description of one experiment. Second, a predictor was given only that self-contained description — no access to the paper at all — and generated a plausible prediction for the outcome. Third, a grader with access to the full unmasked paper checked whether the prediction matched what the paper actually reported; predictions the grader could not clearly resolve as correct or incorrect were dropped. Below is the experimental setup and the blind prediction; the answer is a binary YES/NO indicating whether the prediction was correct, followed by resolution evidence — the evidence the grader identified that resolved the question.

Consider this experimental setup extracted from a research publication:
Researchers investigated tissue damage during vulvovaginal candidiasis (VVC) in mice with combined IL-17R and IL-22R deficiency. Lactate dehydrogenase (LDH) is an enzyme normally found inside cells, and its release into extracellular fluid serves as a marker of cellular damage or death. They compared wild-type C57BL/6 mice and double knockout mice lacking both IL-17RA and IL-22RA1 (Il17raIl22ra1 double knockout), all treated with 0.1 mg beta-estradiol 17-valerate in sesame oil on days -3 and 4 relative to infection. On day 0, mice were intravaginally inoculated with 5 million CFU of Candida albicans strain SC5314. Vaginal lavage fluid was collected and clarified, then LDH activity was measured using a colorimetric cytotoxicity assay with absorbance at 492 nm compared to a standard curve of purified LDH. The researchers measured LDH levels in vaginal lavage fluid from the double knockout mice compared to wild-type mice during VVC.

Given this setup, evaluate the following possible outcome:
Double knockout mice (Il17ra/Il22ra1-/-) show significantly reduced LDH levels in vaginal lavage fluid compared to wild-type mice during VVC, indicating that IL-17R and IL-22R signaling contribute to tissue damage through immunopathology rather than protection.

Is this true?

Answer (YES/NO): NO